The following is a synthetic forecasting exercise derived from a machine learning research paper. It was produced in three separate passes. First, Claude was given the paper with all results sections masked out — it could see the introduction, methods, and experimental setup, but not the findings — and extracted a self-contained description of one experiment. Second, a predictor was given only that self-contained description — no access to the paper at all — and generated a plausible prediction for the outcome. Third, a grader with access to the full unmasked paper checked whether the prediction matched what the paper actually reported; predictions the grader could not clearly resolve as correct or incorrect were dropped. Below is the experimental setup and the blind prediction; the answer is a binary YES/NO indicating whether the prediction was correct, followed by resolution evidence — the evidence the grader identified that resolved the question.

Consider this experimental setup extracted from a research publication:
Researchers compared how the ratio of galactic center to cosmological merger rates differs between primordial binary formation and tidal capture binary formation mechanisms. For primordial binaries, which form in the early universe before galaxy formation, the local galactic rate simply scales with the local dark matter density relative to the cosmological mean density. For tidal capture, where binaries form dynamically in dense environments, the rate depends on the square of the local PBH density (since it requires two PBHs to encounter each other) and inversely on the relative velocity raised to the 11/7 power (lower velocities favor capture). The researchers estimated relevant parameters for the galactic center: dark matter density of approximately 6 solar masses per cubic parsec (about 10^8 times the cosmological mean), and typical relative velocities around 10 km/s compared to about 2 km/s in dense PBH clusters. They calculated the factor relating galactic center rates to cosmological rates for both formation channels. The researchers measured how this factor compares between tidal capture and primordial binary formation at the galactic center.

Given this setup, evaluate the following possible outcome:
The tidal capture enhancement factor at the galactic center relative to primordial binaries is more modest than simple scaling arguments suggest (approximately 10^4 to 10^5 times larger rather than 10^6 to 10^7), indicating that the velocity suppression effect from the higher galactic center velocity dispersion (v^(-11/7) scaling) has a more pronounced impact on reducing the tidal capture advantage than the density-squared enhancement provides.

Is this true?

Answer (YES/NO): NO